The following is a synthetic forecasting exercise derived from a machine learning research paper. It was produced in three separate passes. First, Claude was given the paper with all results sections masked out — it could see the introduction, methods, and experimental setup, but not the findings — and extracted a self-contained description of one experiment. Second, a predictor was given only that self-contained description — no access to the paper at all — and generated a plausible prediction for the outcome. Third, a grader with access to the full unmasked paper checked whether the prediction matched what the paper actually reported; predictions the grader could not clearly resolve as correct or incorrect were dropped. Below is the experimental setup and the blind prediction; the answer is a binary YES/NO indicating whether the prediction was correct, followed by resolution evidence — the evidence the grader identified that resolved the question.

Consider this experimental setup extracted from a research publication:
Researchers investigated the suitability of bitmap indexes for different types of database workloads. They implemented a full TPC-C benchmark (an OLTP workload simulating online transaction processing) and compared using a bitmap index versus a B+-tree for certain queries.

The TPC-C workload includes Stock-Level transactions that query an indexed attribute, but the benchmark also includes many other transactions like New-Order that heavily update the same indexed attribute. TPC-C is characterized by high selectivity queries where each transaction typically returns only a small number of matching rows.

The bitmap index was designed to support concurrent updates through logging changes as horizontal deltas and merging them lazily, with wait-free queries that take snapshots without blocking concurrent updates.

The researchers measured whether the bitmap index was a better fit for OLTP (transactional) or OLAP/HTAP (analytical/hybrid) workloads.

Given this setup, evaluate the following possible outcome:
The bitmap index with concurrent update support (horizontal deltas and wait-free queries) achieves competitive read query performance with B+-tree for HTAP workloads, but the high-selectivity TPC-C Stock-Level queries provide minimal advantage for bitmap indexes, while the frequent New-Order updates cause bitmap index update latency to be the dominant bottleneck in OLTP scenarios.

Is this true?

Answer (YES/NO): NO